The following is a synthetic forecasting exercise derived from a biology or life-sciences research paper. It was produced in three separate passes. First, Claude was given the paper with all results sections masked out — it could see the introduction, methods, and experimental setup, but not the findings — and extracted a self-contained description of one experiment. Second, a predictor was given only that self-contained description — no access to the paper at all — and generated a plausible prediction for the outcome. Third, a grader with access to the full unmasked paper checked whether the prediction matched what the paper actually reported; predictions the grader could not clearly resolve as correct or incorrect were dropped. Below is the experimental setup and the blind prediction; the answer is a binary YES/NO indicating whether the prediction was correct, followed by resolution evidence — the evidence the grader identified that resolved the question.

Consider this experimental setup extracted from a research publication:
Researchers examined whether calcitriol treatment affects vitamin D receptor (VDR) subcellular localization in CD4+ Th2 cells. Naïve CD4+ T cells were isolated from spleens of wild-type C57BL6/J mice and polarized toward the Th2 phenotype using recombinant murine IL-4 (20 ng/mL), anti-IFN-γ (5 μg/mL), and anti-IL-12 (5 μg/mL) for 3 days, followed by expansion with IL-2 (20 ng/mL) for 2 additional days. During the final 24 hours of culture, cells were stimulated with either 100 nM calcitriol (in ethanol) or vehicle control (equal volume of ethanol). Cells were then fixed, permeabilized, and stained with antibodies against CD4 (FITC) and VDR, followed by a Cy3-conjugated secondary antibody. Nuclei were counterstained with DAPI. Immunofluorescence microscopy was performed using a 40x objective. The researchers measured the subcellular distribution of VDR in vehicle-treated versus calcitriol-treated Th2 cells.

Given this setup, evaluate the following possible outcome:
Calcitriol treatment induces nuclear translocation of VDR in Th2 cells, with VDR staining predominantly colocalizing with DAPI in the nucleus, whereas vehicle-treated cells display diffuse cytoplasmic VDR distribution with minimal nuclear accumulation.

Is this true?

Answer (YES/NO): YES